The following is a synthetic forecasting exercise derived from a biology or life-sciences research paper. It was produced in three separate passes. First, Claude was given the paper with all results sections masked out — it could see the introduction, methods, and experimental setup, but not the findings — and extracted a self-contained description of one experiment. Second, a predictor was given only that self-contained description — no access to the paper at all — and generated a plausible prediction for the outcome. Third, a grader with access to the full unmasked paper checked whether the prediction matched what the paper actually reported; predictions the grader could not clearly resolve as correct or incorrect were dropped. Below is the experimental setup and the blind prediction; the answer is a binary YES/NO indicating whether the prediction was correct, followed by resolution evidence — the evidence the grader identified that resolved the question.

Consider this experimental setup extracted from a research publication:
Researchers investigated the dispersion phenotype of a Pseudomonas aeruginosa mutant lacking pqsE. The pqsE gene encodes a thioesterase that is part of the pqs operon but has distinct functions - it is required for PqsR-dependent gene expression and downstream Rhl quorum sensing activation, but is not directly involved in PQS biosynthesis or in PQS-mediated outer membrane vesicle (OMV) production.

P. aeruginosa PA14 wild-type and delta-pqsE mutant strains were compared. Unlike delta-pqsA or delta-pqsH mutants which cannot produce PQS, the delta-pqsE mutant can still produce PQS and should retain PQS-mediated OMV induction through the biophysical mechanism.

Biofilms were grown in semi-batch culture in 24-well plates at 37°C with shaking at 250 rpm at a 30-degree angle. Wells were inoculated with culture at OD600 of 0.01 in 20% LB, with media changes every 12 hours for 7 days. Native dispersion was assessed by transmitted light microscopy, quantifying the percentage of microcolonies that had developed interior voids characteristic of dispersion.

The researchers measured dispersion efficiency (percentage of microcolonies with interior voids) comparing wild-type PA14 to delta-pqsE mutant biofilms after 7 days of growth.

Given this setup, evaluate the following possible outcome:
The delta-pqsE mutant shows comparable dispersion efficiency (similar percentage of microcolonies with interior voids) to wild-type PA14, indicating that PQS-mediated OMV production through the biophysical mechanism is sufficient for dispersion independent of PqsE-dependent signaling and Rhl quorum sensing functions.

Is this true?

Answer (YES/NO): YES